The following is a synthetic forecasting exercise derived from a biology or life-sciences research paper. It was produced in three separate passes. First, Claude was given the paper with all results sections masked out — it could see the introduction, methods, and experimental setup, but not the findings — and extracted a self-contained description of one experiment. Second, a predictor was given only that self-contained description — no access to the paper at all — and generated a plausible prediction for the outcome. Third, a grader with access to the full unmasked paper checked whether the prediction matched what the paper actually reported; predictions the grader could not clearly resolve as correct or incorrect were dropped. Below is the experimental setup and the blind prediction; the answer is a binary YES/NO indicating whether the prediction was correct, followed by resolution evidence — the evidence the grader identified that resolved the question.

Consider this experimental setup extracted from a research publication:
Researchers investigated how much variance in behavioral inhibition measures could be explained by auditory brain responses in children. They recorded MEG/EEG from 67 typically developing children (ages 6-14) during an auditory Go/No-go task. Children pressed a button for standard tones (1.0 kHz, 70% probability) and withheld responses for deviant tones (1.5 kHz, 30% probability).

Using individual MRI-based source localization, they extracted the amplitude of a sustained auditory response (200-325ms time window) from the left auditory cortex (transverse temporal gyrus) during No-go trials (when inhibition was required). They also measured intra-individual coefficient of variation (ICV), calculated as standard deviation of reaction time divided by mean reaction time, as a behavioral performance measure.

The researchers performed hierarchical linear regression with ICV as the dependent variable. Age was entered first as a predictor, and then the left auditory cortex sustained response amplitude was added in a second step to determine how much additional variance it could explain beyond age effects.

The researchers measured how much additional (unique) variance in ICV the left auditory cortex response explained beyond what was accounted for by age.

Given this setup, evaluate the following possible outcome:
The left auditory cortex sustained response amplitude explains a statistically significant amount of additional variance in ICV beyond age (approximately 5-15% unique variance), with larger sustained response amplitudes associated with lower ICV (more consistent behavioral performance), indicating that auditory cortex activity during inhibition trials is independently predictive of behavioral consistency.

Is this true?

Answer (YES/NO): NO